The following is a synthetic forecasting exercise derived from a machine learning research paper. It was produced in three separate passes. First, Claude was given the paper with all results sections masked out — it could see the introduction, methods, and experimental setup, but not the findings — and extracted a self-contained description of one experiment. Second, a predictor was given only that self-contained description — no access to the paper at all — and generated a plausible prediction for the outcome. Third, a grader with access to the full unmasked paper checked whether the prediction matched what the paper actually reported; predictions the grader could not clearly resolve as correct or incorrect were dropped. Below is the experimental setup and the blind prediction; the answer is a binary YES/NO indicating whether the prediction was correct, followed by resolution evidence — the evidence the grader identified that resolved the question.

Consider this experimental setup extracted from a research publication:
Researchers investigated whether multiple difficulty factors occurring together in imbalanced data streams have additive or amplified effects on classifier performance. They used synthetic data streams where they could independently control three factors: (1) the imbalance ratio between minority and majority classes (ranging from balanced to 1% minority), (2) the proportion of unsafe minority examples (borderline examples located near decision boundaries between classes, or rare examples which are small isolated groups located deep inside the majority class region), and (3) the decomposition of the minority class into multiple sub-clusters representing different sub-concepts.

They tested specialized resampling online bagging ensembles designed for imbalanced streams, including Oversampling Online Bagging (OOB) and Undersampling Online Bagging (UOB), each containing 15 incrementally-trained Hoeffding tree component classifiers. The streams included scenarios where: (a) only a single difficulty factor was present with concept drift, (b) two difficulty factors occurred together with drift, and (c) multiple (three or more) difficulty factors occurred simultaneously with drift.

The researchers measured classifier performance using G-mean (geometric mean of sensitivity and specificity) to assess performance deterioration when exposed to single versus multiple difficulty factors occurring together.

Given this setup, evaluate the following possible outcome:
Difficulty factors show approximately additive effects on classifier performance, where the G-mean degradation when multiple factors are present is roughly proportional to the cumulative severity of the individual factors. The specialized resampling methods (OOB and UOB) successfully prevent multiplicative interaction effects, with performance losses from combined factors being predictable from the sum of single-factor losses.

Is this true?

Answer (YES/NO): NO